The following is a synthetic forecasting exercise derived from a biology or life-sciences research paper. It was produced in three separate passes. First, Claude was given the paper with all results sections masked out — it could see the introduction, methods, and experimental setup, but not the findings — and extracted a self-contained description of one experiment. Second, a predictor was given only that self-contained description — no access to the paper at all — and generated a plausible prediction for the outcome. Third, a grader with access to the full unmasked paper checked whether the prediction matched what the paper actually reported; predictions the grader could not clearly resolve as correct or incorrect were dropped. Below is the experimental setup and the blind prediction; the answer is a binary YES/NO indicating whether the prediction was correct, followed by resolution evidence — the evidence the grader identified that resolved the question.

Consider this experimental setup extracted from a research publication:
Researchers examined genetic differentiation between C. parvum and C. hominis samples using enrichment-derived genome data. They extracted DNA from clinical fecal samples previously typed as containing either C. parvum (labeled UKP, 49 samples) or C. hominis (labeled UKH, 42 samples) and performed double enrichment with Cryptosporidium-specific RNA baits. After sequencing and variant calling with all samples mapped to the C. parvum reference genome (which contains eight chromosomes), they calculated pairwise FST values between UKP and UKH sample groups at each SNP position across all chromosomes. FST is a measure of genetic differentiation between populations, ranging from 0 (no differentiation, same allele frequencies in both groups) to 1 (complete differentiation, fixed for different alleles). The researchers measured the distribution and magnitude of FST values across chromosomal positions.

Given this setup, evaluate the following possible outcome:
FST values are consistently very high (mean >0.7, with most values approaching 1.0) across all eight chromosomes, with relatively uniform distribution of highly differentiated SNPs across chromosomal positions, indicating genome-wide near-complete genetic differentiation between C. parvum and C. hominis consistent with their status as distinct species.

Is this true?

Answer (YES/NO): YES